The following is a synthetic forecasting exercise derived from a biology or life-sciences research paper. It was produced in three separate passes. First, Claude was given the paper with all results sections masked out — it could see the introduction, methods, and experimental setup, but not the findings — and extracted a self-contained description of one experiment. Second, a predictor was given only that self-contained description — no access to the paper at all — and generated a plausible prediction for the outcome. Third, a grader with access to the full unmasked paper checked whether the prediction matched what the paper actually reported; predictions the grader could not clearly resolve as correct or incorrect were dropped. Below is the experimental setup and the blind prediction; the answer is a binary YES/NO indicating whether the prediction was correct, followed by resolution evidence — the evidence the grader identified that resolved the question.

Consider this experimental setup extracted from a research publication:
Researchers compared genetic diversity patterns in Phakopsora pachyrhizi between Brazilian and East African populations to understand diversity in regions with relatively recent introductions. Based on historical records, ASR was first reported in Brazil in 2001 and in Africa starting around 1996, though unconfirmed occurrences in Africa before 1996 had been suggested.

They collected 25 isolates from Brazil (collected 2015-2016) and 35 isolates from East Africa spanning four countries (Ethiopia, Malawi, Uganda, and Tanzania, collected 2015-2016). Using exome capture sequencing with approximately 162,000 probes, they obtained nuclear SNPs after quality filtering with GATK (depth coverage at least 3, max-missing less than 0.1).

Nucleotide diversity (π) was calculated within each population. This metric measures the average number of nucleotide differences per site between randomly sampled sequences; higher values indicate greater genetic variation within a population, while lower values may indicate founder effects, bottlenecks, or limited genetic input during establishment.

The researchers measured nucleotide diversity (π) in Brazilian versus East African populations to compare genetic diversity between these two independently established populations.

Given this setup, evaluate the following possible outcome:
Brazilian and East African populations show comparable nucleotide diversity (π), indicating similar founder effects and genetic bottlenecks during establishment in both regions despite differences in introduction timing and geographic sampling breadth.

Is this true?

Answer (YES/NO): YES